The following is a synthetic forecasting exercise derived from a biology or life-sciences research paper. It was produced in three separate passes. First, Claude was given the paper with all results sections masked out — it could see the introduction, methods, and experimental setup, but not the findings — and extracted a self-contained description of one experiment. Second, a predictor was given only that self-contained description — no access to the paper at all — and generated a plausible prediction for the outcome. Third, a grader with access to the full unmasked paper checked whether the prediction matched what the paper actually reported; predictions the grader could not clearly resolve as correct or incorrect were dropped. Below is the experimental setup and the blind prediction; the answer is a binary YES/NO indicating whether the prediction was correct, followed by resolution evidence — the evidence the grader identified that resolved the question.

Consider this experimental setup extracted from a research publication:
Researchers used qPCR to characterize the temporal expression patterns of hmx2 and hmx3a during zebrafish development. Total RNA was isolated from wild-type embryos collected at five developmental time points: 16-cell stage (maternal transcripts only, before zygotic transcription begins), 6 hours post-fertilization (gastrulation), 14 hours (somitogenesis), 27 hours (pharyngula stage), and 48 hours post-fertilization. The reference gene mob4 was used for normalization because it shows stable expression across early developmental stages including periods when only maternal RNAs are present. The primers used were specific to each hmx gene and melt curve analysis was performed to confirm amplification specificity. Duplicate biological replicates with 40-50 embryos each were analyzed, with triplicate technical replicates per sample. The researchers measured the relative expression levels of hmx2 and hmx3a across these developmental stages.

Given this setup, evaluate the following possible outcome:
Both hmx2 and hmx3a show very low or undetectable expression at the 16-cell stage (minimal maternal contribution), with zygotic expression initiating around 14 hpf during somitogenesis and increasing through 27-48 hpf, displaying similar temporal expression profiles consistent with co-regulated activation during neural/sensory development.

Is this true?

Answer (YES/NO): YES